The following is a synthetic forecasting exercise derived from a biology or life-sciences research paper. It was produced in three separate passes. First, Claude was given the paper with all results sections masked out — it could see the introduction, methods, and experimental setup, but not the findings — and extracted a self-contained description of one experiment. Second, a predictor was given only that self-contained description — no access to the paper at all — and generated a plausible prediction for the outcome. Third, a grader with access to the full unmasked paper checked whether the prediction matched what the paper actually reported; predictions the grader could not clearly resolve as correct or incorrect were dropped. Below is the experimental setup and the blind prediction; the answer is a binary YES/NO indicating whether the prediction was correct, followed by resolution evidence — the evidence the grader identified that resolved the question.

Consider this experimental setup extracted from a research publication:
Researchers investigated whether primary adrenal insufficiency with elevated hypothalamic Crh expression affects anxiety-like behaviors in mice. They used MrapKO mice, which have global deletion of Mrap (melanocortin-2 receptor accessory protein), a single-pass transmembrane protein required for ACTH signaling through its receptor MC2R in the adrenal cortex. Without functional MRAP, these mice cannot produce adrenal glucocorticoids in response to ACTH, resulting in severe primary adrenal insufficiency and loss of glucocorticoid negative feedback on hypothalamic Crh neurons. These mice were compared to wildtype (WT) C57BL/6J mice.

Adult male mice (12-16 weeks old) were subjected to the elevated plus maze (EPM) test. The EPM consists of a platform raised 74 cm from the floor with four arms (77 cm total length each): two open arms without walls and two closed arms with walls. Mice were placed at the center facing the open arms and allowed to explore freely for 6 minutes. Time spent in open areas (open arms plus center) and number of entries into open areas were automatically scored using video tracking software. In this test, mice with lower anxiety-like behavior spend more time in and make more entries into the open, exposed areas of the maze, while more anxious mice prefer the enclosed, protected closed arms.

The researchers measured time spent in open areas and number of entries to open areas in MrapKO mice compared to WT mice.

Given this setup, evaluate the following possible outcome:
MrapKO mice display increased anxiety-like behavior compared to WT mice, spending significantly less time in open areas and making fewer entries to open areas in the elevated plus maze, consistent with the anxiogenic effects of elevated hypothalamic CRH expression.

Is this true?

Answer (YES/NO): NO